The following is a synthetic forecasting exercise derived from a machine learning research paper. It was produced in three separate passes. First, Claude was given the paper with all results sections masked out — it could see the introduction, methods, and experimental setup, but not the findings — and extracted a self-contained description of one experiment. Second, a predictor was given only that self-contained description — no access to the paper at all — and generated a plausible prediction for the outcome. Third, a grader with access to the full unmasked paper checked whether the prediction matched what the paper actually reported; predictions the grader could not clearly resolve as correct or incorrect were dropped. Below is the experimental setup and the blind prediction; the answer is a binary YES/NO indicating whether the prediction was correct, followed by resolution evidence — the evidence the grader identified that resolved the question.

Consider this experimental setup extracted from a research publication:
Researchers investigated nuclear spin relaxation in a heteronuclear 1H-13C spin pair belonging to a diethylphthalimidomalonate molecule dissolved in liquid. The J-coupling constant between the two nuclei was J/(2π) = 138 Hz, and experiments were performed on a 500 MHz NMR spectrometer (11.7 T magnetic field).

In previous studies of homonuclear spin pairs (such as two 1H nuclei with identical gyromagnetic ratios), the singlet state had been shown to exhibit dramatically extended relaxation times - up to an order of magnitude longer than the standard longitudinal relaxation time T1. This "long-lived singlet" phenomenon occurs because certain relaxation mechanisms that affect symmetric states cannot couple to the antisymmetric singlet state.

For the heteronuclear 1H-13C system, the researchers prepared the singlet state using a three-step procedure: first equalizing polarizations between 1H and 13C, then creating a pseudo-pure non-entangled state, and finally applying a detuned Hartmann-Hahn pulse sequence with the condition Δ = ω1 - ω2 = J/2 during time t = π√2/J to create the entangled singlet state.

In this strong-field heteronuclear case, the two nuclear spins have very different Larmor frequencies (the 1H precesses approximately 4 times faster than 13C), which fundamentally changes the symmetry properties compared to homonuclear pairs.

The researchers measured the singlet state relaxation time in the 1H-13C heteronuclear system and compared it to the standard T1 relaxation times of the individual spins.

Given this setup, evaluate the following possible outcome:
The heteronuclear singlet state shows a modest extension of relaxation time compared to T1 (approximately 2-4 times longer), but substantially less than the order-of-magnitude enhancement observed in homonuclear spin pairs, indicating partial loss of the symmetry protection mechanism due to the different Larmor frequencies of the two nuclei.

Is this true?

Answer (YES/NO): NO